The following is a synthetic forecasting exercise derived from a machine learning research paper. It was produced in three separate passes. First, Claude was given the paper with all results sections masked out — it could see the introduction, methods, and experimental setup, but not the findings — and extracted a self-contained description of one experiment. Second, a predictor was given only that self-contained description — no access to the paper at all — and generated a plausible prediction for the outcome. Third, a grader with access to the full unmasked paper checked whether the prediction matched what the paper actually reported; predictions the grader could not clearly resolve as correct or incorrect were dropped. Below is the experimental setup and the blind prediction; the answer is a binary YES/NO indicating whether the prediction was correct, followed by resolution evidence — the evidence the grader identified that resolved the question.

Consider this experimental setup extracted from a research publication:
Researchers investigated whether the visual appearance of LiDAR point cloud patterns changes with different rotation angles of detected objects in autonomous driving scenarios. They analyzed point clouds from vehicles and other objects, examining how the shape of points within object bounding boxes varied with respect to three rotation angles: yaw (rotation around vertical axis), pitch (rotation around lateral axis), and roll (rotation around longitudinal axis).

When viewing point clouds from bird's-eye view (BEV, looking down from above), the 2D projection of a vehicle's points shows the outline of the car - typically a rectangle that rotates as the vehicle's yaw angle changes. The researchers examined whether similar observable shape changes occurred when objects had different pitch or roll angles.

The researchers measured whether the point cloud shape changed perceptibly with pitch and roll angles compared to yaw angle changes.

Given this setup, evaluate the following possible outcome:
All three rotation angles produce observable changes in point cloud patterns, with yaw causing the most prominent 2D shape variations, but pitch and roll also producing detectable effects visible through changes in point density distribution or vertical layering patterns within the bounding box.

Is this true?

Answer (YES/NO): NO